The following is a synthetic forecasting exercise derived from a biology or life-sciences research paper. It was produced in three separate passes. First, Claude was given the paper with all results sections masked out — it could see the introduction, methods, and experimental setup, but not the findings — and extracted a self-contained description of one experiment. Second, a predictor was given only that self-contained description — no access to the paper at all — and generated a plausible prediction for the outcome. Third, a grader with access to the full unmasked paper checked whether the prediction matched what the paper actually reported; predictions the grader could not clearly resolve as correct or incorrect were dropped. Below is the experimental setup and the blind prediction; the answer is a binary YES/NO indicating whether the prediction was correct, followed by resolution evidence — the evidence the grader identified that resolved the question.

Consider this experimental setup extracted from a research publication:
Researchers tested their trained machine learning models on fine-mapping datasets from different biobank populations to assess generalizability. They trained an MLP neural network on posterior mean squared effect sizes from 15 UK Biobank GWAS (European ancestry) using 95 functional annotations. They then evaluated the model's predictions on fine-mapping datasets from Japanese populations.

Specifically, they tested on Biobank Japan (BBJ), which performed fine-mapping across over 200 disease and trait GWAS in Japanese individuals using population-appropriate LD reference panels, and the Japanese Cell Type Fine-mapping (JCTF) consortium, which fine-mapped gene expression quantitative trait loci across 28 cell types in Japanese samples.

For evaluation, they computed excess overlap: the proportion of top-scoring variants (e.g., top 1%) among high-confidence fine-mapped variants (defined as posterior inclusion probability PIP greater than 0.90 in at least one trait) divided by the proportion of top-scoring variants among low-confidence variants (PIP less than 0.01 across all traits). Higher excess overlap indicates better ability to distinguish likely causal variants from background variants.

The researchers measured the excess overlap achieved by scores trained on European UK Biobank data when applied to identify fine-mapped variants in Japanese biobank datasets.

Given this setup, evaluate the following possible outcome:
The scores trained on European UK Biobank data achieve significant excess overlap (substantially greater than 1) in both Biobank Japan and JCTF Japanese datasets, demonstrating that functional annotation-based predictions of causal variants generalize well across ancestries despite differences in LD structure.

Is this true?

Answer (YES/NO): YES